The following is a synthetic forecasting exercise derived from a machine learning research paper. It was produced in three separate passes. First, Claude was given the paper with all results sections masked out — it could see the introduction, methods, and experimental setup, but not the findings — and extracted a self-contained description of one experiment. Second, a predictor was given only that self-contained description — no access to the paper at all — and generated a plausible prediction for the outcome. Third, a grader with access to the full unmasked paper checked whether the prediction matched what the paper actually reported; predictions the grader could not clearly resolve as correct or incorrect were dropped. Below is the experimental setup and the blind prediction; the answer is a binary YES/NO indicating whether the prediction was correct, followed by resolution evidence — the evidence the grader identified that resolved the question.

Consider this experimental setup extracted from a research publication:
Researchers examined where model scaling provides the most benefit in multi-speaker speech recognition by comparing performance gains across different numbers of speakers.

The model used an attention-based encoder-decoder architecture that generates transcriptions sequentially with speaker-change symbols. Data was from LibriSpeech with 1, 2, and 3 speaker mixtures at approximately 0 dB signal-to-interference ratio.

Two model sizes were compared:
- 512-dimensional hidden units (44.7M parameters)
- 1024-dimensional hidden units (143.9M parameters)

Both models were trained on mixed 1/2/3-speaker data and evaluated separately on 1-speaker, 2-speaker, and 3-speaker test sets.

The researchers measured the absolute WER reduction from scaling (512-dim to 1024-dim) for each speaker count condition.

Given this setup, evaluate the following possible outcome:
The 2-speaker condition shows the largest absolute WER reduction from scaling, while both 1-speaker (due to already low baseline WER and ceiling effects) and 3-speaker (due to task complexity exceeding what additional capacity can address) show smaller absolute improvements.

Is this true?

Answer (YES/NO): NO